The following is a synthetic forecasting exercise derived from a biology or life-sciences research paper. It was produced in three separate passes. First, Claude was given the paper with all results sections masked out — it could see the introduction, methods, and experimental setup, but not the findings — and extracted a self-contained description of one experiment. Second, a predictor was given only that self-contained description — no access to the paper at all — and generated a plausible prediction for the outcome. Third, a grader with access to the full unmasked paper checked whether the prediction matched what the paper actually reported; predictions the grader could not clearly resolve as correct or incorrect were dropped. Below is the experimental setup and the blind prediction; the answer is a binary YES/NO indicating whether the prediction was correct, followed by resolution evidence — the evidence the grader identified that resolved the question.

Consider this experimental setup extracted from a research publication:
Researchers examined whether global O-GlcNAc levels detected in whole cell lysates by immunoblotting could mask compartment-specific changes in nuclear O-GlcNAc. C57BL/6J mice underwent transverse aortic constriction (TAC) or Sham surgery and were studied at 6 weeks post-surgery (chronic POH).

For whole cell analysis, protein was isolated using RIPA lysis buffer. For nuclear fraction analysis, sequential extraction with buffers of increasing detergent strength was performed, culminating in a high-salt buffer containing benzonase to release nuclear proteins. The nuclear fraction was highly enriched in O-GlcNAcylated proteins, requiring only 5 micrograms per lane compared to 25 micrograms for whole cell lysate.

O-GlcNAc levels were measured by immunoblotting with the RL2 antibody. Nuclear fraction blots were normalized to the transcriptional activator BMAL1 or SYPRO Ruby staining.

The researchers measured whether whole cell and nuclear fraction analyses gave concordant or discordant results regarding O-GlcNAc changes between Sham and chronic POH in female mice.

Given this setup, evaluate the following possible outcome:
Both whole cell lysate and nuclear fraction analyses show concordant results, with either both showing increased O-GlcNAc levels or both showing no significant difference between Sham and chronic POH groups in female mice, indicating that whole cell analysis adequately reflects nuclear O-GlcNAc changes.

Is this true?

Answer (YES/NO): YES